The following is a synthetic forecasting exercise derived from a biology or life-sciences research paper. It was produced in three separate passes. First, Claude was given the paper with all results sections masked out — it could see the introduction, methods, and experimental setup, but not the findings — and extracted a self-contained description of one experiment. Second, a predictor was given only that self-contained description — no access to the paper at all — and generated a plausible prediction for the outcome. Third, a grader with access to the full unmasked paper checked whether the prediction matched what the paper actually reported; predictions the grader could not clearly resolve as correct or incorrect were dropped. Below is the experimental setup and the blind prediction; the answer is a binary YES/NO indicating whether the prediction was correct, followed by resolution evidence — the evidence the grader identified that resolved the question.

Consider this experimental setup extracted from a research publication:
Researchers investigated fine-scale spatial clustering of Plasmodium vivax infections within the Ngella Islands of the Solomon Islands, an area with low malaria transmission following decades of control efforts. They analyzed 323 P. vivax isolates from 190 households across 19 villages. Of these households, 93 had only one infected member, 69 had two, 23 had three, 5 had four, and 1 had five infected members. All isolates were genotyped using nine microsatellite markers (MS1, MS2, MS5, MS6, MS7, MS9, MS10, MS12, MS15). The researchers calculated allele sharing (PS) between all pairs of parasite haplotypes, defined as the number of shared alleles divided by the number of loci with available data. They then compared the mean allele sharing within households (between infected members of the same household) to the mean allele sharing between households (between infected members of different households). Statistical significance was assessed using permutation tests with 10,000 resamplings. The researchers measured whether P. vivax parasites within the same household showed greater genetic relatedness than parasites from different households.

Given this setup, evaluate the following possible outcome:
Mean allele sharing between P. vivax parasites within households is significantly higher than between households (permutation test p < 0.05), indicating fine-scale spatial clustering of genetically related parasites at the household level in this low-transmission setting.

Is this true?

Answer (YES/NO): YES